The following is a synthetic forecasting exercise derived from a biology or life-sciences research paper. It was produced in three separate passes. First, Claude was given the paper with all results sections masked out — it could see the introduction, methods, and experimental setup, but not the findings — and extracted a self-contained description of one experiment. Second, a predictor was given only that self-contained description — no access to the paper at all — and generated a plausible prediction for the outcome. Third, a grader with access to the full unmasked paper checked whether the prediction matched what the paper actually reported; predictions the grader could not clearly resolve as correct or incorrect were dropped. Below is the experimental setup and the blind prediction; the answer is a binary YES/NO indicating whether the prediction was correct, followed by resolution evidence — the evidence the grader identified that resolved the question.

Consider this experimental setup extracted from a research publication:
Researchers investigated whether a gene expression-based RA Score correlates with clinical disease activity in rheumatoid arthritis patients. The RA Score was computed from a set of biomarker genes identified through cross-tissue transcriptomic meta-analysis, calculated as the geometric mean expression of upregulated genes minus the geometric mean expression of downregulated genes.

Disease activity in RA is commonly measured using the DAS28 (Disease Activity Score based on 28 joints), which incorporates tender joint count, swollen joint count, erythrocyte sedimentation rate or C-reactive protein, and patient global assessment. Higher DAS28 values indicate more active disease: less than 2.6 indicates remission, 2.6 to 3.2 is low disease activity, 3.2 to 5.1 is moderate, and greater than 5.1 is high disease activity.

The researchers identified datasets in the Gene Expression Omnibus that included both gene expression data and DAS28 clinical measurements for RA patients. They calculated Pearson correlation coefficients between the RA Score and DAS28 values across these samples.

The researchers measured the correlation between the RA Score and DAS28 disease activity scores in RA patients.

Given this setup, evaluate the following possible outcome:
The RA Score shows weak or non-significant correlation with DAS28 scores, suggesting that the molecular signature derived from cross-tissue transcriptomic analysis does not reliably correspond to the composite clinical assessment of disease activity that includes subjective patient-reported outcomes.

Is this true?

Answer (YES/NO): NO